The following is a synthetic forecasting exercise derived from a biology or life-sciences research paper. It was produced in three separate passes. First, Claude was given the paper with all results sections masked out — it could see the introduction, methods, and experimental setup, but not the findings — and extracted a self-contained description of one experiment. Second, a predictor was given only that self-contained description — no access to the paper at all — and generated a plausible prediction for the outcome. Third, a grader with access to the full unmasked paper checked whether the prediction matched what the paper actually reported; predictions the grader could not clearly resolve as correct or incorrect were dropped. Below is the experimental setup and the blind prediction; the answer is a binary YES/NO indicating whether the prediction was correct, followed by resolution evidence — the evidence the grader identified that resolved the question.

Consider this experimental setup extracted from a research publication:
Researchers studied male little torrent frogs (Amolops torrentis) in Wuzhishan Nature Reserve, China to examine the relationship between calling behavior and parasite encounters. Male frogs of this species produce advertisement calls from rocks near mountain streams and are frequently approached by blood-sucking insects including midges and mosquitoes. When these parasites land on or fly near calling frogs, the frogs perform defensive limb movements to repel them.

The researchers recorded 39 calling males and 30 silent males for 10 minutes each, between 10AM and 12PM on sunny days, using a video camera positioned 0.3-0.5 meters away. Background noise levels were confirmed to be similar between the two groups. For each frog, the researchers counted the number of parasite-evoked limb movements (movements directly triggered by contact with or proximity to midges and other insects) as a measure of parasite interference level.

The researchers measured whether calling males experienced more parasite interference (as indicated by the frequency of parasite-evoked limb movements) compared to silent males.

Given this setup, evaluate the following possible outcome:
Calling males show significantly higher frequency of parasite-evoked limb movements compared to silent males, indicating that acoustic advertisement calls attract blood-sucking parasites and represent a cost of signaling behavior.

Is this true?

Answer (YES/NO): YES